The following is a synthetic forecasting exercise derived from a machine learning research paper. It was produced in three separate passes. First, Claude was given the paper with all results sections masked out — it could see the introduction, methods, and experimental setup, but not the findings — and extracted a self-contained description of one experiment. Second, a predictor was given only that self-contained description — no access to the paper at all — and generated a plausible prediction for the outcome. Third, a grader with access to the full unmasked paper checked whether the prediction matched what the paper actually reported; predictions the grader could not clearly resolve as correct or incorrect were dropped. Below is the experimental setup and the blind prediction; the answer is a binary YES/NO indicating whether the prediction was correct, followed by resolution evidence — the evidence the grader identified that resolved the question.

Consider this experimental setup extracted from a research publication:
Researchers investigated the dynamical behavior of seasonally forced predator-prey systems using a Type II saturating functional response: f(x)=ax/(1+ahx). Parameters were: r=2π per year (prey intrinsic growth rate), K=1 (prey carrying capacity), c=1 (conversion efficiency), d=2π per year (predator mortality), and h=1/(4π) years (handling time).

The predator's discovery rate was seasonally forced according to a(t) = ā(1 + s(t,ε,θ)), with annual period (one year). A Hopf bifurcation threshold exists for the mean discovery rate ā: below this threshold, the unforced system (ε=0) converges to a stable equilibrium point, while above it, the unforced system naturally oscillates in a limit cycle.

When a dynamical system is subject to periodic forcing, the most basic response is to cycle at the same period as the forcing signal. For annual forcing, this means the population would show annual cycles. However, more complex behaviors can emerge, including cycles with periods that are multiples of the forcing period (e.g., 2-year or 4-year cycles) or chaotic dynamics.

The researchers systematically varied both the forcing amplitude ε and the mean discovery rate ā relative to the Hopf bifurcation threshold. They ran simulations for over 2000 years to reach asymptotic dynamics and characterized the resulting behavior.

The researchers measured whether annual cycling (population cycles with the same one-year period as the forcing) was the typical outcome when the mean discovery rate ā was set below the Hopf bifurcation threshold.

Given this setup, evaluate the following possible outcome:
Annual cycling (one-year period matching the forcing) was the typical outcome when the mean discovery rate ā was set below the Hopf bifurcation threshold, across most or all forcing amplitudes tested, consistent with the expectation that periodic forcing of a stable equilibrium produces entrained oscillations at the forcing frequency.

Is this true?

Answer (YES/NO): YES